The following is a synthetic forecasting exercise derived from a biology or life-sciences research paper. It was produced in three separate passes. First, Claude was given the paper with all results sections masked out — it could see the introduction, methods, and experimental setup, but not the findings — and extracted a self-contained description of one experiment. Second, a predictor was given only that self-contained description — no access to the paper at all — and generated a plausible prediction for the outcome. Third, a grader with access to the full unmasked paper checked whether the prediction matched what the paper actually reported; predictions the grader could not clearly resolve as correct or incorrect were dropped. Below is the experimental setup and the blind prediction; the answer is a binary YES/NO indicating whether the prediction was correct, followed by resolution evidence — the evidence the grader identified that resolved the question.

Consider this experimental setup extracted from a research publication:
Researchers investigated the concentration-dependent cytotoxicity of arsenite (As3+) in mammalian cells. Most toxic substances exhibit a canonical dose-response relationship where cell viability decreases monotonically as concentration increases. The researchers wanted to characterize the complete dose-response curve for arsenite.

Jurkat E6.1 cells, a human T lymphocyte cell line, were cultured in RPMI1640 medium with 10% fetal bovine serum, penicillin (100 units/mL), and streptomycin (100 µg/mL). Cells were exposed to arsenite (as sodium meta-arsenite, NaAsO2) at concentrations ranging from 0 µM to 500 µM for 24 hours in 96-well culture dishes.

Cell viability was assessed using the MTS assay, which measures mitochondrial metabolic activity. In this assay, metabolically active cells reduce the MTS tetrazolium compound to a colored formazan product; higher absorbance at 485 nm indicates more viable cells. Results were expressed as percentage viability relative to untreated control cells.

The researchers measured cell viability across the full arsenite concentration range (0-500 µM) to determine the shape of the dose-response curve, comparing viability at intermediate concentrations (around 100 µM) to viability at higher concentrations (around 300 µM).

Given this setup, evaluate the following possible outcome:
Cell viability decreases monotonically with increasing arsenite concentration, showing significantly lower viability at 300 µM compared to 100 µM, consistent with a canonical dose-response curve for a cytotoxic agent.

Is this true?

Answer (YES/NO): NO